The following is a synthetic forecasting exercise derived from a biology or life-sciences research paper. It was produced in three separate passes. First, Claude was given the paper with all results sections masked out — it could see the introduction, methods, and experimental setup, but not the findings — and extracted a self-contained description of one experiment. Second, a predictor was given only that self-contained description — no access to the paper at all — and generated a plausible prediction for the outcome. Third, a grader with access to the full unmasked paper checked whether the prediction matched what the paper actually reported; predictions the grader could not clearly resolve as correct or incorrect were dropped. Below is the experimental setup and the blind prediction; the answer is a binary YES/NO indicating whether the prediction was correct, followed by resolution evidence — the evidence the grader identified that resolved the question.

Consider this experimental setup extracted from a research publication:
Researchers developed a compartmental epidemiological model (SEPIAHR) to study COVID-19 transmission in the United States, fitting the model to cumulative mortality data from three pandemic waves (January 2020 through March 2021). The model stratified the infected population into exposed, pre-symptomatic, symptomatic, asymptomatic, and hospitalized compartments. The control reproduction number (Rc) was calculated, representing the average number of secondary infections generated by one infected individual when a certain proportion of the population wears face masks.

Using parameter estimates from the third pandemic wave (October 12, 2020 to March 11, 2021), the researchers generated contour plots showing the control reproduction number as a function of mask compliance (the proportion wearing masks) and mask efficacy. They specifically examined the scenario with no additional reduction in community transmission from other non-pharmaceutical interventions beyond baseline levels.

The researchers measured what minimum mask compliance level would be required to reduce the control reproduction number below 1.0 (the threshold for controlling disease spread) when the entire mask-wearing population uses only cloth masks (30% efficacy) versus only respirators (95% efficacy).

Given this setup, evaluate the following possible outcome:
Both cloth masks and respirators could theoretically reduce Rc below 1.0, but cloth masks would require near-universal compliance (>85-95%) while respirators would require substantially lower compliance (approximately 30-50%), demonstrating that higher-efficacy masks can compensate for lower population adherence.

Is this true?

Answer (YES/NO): NO